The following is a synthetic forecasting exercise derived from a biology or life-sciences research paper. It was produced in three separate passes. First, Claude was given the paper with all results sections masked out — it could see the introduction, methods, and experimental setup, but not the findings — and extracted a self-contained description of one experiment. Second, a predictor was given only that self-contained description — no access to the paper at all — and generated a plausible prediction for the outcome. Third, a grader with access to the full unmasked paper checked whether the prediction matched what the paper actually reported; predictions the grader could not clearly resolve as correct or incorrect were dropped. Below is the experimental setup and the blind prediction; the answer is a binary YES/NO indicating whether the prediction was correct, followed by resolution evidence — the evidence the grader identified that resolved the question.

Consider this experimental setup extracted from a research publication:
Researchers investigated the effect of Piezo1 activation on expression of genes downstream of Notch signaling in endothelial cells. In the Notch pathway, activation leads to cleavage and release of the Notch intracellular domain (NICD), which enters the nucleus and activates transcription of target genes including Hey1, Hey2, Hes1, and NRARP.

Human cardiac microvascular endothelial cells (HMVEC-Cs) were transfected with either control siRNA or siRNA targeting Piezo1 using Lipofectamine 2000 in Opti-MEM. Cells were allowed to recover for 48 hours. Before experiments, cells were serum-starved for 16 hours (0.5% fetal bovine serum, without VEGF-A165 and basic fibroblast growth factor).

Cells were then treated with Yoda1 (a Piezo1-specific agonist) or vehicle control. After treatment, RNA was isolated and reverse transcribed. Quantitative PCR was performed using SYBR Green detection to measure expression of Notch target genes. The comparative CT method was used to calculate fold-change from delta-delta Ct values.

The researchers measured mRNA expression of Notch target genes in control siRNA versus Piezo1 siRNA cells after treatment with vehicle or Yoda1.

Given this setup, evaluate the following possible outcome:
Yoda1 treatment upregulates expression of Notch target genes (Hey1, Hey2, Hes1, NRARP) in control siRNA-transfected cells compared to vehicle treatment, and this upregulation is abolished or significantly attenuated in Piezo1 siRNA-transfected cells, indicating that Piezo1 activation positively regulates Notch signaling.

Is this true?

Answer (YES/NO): YES